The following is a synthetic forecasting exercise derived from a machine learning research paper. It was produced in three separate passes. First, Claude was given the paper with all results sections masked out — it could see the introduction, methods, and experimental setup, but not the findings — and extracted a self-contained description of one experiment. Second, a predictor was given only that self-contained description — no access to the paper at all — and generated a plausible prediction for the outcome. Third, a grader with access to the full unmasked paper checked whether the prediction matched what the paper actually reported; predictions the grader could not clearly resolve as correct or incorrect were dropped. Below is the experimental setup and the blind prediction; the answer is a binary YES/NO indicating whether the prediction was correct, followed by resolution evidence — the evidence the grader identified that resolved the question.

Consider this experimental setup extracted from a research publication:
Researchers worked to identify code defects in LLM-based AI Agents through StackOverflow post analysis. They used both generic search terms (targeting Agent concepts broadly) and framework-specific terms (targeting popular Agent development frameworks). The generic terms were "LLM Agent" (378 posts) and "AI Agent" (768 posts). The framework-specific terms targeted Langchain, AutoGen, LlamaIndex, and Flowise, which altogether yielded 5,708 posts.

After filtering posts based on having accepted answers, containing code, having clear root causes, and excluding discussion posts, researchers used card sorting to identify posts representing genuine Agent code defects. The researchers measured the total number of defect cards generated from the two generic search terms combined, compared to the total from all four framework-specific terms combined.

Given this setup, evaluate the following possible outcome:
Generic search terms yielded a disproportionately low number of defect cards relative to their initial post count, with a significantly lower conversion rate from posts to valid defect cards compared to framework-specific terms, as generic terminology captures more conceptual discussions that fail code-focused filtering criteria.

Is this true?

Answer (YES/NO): NO